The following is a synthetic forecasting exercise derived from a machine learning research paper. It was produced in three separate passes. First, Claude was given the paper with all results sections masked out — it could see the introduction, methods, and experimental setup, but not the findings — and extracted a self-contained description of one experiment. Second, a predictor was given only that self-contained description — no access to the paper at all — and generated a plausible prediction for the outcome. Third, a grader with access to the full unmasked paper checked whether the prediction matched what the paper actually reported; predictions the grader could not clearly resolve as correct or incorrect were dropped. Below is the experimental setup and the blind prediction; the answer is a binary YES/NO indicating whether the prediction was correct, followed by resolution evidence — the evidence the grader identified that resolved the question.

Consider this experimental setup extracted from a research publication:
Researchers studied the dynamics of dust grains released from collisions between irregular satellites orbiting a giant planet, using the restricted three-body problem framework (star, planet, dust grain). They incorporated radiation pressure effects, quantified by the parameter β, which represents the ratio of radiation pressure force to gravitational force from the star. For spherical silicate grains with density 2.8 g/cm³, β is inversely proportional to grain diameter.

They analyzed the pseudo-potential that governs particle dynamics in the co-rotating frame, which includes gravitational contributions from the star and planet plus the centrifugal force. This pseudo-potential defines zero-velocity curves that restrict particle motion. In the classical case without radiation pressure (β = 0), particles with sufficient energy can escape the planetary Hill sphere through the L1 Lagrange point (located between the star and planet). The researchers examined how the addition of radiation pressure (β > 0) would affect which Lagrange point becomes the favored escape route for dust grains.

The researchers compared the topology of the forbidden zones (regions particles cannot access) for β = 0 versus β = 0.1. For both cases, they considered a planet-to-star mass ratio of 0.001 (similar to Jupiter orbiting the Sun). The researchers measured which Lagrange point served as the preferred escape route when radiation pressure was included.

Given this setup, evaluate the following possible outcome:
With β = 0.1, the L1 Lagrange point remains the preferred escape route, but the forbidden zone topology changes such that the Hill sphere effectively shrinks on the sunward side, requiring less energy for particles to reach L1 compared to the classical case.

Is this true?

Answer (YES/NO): NO